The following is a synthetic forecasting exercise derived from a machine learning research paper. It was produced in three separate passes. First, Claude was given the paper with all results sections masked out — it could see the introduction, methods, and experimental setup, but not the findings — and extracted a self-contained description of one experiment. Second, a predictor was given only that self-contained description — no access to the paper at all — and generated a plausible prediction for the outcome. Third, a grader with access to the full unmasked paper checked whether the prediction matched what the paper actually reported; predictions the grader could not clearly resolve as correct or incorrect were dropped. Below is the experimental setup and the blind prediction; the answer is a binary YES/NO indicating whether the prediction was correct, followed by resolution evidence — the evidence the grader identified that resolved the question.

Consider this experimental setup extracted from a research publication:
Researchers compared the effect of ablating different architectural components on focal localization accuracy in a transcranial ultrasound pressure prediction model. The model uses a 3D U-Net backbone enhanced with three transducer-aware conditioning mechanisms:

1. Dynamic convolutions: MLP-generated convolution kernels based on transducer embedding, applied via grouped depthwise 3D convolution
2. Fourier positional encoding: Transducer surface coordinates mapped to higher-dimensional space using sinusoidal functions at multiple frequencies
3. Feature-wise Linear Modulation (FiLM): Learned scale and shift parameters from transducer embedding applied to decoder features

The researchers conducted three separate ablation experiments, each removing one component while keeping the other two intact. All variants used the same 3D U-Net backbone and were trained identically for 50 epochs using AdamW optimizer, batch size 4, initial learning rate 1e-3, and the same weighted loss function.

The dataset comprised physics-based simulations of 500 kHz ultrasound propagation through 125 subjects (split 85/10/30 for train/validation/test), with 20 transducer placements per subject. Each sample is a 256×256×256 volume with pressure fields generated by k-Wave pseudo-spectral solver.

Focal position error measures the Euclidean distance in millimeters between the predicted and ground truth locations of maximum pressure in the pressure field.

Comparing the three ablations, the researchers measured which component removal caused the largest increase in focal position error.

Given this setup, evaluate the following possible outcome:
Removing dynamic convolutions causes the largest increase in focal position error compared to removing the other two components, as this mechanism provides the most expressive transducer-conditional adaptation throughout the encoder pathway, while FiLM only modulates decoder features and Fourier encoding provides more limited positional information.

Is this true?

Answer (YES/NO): NO